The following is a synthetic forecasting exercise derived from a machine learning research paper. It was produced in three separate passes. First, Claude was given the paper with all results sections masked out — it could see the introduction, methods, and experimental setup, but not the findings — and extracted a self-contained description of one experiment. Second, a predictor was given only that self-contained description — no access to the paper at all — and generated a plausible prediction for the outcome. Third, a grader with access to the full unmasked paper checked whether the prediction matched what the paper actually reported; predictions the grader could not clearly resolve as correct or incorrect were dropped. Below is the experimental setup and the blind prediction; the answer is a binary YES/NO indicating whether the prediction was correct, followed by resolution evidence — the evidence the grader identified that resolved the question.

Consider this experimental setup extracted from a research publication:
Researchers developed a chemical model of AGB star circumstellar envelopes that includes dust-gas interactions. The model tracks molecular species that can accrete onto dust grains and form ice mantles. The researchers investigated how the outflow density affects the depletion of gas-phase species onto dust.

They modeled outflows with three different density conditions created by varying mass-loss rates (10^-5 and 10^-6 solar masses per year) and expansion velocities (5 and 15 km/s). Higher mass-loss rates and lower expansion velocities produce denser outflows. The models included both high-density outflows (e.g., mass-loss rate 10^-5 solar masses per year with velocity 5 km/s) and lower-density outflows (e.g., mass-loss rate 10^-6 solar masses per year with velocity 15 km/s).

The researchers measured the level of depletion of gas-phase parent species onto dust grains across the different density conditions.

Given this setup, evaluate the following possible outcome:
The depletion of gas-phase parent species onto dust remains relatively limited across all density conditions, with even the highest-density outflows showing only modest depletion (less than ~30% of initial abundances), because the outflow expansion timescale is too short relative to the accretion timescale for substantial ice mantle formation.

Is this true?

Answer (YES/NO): NO